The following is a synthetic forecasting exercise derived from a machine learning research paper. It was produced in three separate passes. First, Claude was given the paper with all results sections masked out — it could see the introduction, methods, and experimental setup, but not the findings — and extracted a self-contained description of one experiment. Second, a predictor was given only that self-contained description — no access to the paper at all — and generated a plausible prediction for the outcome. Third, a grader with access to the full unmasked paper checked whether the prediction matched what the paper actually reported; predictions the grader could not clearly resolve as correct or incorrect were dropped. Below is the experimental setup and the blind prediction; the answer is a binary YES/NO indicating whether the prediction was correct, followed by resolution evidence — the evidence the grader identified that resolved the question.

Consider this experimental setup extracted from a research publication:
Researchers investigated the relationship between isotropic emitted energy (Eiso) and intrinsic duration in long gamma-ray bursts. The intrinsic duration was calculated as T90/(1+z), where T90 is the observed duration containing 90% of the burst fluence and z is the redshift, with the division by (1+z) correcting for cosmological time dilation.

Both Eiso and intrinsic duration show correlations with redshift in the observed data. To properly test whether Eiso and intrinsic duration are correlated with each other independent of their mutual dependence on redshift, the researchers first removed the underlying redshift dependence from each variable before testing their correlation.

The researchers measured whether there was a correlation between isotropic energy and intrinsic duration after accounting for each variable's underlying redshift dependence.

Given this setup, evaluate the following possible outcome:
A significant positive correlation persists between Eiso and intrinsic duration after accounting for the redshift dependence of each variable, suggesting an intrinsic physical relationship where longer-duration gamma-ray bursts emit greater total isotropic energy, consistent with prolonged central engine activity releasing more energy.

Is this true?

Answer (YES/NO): YES